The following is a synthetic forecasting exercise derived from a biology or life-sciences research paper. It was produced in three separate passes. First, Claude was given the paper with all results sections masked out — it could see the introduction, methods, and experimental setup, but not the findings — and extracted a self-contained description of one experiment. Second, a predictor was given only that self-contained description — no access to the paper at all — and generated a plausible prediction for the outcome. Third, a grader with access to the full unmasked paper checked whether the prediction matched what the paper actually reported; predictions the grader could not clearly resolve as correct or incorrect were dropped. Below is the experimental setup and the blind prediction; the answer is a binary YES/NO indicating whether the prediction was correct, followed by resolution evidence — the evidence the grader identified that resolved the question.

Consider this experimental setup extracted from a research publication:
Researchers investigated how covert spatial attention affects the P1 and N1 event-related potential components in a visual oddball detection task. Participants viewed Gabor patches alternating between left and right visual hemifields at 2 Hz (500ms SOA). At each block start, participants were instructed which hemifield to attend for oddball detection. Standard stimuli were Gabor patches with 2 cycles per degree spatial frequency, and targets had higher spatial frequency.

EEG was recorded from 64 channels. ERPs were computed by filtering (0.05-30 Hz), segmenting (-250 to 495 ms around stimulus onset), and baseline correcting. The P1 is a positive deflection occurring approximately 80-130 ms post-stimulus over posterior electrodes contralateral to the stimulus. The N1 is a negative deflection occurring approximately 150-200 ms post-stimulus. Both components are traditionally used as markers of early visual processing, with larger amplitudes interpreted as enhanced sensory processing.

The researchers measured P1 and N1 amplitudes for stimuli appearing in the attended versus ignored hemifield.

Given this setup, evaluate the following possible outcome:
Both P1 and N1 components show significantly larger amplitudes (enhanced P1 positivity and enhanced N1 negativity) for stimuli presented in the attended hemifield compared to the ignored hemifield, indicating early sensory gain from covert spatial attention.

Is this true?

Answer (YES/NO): NO